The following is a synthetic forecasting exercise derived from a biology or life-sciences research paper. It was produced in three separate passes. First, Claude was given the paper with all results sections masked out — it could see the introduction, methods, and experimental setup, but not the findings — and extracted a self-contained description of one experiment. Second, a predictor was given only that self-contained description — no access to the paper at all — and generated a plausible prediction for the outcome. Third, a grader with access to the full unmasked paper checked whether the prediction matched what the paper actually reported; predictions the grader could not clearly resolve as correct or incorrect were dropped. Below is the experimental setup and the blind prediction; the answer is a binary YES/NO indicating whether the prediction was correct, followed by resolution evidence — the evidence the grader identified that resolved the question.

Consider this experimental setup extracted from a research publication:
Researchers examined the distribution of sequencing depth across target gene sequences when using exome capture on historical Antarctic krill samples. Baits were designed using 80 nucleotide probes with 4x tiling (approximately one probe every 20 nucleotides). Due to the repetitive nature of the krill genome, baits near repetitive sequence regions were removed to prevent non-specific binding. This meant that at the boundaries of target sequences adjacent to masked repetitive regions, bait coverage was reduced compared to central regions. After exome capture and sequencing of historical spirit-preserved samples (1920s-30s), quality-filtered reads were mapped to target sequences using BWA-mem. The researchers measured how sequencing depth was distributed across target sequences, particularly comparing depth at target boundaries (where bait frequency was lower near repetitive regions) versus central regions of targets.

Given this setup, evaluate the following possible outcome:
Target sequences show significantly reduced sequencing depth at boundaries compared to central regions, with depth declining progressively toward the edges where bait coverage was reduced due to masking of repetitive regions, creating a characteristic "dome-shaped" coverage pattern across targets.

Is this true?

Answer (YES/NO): NO